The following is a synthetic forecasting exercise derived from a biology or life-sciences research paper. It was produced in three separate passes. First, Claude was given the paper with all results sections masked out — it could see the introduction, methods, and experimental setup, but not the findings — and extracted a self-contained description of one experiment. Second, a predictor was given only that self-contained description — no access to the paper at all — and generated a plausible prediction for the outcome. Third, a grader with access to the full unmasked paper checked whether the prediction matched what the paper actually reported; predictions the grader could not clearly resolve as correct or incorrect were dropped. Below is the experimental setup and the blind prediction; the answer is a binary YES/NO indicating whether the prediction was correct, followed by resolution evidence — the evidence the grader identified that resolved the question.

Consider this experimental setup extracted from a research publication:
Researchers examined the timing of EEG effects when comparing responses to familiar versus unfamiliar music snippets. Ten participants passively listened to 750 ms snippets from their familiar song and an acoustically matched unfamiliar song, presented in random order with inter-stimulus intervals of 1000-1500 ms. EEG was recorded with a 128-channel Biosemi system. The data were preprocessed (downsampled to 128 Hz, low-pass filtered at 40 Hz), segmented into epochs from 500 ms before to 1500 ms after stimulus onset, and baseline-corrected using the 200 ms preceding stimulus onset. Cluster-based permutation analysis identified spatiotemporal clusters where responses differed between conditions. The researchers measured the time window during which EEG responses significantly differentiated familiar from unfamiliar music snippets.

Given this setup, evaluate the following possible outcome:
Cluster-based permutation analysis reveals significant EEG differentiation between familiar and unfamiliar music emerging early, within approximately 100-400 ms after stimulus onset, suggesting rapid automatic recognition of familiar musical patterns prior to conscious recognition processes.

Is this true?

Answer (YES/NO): NO